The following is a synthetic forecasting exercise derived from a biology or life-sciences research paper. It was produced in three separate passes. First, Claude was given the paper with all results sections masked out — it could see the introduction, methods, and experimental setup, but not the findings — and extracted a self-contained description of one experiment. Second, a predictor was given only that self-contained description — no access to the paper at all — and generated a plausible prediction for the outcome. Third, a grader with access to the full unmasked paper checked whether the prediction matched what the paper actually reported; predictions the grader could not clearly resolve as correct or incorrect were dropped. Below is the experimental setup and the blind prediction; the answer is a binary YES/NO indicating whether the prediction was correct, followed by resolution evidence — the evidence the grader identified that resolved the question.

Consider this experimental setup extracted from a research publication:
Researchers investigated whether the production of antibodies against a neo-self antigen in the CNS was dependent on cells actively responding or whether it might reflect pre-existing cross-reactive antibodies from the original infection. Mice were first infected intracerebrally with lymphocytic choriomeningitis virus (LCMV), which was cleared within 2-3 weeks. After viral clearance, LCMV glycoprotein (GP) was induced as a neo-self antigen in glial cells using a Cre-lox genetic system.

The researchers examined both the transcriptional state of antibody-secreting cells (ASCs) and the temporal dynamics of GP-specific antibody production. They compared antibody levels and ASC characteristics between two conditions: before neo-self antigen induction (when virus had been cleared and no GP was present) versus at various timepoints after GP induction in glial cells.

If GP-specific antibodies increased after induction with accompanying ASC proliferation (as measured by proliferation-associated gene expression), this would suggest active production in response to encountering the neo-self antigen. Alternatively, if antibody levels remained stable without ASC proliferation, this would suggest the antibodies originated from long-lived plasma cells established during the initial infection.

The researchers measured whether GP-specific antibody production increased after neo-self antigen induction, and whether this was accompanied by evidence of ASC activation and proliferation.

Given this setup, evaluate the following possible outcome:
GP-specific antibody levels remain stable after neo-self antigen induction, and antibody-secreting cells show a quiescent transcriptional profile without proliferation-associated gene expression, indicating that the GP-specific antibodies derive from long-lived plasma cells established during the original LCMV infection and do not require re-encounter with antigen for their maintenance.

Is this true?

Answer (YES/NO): NO